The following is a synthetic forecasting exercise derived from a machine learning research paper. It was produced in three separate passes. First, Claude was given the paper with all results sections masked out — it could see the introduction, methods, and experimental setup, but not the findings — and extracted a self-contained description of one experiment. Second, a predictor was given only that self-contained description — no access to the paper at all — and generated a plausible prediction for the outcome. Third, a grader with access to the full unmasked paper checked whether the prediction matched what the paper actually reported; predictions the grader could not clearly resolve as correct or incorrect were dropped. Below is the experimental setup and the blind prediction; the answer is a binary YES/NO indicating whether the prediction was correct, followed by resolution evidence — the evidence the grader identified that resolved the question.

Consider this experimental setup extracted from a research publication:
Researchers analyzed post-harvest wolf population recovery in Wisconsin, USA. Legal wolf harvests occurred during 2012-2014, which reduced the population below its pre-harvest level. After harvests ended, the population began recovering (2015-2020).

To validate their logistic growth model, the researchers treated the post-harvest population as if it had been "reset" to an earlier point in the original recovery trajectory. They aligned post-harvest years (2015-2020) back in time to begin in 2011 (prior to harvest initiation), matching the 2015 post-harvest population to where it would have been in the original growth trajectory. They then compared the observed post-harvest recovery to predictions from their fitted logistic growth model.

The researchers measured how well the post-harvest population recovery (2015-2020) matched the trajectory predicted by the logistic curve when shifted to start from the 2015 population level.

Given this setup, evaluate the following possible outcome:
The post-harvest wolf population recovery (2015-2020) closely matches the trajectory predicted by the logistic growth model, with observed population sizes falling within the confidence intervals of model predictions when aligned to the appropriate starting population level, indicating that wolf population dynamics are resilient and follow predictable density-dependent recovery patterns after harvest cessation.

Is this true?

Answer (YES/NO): YES